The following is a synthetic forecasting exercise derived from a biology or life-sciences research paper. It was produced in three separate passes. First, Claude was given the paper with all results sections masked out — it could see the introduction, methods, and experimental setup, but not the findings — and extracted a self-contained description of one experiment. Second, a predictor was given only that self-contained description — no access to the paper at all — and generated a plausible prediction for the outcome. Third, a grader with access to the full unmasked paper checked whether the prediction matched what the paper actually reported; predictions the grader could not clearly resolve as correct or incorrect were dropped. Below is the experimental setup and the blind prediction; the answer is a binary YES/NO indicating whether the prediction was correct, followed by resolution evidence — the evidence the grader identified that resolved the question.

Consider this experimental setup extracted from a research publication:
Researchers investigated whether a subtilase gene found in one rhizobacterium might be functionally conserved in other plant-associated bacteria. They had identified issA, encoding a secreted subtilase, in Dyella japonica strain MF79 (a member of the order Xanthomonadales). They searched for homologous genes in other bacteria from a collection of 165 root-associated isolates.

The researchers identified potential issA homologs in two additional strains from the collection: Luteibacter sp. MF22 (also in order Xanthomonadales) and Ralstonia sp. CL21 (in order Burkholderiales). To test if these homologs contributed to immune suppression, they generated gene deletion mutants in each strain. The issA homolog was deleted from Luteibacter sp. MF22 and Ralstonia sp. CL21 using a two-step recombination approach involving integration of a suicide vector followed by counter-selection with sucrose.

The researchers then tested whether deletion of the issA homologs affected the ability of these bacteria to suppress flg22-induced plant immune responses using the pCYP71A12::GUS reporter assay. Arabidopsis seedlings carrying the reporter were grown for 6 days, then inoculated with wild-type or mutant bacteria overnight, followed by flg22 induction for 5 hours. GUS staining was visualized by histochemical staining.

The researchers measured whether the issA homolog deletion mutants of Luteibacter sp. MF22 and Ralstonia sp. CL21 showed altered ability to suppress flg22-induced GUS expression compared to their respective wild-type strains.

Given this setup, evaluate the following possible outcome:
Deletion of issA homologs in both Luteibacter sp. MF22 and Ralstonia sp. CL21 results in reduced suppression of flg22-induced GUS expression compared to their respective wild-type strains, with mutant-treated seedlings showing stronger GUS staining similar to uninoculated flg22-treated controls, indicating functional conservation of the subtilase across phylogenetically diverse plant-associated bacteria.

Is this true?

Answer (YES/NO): YES